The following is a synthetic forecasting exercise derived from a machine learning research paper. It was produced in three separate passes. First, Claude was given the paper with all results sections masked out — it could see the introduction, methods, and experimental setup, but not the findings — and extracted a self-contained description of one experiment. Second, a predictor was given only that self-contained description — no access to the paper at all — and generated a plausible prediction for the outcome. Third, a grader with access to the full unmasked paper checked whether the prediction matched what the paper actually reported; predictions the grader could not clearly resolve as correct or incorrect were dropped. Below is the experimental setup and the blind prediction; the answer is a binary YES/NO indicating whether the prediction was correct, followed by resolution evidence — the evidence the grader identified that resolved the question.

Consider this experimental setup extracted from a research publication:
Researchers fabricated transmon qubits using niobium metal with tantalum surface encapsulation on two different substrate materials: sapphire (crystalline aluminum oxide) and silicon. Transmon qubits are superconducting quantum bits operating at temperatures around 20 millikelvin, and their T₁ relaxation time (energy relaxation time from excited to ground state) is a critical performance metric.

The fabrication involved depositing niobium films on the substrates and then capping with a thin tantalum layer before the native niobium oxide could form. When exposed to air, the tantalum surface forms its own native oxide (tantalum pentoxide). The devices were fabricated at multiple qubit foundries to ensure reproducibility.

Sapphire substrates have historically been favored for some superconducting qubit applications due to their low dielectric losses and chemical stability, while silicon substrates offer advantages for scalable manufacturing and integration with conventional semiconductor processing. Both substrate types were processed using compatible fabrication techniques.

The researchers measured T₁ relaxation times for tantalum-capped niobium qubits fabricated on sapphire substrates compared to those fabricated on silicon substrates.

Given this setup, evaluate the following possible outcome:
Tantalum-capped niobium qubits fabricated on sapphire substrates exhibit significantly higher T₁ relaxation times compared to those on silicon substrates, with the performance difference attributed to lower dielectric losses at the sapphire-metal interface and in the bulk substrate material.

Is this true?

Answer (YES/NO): NO